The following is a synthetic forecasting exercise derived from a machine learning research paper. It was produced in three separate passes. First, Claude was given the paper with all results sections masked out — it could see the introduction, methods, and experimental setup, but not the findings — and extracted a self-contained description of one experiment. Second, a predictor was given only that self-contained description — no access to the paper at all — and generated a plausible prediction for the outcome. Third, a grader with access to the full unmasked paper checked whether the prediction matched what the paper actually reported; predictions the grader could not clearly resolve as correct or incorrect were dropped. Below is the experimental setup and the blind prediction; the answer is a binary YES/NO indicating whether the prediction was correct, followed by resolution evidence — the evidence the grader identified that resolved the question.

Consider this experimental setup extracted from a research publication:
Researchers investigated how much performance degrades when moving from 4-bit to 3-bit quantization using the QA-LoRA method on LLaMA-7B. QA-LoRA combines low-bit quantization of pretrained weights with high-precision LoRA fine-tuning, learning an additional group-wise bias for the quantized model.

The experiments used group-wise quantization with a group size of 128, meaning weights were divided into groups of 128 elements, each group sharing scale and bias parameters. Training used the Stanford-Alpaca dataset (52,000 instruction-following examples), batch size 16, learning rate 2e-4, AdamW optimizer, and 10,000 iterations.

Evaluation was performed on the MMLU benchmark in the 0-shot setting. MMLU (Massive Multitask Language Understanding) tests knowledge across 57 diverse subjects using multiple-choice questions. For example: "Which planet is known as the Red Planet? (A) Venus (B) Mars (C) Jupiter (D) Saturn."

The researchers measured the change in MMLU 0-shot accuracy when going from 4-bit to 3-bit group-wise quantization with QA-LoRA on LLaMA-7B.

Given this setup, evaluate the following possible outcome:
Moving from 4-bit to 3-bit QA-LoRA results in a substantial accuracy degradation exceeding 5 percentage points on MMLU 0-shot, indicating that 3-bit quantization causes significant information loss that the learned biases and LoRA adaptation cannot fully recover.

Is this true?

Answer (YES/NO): YES